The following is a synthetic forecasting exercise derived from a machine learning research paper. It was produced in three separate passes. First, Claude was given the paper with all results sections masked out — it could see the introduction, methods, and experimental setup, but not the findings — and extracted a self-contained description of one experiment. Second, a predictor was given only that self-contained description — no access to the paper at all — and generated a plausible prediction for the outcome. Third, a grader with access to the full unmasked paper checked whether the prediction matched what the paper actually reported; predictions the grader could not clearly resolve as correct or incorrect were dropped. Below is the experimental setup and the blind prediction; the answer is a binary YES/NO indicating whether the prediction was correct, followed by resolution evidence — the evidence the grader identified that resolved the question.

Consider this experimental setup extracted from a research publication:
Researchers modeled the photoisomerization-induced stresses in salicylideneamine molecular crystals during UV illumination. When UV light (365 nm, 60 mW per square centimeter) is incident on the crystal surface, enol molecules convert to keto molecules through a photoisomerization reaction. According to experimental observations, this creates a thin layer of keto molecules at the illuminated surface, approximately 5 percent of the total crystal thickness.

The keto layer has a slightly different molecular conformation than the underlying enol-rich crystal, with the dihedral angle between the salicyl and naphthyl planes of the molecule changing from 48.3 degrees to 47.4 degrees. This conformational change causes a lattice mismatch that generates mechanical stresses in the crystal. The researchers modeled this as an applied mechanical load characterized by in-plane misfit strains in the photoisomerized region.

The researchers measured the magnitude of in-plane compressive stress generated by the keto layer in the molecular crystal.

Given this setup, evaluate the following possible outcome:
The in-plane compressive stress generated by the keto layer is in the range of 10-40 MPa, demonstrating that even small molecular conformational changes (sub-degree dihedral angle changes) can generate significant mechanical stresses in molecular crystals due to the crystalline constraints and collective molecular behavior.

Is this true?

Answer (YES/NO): NO